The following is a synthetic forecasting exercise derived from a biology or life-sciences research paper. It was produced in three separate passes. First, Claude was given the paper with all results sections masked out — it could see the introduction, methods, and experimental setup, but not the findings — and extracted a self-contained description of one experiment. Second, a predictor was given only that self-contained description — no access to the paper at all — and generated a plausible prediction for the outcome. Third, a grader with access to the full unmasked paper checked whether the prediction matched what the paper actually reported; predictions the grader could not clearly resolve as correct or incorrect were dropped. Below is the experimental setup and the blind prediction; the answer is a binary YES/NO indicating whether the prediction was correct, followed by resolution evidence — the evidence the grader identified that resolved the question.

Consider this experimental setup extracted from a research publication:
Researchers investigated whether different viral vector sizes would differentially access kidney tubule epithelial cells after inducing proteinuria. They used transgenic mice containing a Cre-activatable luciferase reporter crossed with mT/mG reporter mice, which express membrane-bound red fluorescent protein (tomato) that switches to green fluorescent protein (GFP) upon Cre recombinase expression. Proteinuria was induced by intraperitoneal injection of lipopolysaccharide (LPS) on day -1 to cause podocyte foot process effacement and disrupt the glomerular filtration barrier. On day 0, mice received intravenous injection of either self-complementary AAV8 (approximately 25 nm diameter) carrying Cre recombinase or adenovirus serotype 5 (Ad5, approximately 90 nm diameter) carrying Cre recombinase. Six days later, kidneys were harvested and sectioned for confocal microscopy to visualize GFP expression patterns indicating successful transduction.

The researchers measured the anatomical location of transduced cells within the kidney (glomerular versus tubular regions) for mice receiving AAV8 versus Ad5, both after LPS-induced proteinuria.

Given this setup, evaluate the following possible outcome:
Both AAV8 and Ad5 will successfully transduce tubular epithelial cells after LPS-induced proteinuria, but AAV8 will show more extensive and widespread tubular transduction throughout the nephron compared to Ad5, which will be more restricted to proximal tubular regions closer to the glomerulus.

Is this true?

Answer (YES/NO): NO